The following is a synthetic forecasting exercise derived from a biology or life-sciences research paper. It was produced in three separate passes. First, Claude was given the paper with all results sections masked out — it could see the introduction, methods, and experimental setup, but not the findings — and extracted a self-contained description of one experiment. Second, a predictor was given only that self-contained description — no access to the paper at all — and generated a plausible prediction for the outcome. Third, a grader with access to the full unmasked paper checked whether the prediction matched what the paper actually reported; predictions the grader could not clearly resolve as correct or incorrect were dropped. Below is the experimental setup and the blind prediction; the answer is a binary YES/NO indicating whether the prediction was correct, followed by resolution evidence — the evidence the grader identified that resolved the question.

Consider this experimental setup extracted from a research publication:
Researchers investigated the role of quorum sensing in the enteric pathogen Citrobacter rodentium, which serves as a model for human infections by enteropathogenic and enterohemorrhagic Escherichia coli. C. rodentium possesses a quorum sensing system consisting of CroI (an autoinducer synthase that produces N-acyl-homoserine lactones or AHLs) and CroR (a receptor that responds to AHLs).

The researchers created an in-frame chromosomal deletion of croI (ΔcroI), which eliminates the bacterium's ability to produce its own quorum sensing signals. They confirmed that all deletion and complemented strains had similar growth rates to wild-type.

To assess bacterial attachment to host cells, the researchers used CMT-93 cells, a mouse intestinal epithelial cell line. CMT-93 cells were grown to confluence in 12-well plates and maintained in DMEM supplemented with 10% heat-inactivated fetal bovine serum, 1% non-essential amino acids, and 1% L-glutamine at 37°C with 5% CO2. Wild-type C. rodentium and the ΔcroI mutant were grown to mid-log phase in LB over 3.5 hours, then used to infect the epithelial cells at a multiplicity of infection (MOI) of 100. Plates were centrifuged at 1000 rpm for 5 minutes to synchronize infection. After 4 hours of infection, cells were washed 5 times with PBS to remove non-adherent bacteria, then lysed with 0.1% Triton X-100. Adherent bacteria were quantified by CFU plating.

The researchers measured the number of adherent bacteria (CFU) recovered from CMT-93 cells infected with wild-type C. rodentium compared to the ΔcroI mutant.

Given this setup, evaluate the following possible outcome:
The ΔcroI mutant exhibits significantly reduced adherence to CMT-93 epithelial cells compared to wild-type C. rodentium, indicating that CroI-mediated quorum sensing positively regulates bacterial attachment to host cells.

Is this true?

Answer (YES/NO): NO